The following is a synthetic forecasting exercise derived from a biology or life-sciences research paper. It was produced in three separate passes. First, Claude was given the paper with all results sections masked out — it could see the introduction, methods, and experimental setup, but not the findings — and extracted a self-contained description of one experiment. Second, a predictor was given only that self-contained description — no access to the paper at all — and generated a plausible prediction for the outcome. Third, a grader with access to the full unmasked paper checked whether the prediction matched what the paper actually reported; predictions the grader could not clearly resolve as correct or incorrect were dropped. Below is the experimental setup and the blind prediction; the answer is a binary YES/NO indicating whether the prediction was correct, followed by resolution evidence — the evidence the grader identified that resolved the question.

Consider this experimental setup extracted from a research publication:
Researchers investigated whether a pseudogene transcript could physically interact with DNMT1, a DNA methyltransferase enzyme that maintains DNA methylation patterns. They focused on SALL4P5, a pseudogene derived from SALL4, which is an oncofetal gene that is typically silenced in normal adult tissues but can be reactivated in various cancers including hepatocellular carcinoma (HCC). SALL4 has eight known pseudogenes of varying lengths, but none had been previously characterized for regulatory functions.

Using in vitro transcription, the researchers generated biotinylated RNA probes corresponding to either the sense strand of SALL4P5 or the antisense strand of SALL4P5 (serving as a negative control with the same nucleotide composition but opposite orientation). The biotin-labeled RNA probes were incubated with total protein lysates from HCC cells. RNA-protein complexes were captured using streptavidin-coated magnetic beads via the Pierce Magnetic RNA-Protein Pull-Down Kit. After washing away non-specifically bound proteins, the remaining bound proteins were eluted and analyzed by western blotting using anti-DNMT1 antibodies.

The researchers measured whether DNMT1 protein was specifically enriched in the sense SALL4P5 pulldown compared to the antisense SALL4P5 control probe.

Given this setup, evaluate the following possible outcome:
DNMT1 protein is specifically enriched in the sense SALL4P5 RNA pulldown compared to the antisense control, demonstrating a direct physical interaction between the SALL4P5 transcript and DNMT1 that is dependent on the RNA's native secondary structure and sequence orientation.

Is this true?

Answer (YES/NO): YES